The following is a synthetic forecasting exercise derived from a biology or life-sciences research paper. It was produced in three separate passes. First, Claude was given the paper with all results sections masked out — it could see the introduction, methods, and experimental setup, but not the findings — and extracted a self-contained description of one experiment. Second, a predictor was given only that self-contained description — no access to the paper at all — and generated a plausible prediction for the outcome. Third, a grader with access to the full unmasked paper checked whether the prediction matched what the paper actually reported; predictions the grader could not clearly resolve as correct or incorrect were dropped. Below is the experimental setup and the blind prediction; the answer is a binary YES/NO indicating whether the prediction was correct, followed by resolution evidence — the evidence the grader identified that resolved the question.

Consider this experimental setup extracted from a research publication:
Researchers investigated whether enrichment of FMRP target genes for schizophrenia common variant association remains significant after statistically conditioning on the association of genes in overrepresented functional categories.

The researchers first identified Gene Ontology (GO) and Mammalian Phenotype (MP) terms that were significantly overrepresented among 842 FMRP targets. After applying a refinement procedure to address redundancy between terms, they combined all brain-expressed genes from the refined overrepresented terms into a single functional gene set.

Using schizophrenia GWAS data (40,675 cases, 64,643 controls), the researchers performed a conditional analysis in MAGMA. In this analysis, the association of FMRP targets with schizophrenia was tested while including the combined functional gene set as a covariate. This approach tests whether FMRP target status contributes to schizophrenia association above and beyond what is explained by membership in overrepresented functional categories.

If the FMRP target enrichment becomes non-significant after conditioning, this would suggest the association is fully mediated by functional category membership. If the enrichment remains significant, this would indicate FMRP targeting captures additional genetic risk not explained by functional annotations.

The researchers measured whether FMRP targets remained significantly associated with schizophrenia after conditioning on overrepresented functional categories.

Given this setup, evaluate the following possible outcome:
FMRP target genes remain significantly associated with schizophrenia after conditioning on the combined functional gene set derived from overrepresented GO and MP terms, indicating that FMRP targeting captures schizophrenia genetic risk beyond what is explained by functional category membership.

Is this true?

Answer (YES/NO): YES